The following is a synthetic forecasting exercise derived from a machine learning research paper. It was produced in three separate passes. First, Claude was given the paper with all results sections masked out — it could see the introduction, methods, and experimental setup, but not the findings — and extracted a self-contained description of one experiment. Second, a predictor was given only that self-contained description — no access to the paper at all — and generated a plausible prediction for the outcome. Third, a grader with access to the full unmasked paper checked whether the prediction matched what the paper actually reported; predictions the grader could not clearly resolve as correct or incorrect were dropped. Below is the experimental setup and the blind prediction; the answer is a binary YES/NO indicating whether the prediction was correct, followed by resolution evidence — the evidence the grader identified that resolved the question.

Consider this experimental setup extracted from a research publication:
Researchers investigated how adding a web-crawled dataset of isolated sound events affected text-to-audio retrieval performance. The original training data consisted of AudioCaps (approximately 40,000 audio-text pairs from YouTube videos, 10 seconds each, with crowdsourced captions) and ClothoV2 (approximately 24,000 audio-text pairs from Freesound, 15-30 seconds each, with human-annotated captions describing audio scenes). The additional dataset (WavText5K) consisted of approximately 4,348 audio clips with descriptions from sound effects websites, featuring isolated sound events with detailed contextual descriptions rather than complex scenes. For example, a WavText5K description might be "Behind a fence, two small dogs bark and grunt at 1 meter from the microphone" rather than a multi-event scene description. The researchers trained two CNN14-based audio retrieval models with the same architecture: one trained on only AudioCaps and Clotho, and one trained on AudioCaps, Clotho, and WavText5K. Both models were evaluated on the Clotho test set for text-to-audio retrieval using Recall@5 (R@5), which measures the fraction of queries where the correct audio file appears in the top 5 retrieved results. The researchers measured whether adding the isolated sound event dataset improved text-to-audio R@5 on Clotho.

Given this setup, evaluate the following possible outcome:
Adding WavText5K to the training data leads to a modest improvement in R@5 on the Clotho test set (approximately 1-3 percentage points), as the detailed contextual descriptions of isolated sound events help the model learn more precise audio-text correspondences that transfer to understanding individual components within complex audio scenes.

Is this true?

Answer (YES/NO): YES